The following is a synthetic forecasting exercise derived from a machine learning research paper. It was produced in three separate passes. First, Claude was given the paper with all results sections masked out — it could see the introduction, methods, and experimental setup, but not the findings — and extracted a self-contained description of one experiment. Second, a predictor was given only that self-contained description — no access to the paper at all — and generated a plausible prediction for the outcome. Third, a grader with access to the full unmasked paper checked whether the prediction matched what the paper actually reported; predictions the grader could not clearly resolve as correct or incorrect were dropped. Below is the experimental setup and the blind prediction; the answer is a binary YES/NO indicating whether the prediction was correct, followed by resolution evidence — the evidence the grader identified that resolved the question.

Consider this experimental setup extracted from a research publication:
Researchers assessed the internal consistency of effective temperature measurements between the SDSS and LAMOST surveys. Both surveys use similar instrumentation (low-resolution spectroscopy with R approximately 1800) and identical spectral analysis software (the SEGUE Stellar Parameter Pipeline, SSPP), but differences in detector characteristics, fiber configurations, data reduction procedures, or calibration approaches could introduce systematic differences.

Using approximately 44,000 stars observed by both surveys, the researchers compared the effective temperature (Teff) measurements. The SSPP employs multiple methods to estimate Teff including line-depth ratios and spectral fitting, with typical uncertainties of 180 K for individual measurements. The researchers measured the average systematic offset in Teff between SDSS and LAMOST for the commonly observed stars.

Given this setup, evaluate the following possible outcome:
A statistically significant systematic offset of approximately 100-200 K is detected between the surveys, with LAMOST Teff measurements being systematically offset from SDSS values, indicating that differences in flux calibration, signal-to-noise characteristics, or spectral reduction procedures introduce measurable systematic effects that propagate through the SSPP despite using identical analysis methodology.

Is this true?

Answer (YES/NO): NO